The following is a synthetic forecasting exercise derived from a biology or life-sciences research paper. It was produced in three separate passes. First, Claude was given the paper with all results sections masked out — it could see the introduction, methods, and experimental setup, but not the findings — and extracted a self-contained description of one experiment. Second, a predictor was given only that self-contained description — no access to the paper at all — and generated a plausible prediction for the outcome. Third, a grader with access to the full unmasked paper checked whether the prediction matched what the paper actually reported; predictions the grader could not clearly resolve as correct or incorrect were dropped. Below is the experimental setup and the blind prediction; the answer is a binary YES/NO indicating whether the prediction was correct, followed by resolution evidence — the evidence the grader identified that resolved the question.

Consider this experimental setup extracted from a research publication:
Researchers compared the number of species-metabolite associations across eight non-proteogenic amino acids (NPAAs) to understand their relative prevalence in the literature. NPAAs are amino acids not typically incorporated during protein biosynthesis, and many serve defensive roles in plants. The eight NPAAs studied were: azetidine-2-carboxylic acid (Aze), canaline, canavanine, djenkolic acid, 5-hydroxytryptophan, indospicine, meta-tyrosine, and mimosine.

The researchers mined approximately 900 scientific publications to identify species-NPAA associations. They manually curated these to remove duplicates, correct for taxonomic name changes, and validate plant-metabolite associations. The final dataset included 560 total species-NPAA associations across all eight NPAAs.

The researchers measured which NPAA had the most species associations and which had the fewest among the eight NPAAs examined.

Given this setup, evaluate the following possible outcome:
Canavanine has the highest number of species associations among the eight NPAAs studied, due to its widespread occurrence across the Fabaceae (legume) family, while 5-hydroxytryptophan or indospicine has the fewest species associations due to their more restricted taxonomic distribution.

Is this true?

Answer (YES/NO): NO